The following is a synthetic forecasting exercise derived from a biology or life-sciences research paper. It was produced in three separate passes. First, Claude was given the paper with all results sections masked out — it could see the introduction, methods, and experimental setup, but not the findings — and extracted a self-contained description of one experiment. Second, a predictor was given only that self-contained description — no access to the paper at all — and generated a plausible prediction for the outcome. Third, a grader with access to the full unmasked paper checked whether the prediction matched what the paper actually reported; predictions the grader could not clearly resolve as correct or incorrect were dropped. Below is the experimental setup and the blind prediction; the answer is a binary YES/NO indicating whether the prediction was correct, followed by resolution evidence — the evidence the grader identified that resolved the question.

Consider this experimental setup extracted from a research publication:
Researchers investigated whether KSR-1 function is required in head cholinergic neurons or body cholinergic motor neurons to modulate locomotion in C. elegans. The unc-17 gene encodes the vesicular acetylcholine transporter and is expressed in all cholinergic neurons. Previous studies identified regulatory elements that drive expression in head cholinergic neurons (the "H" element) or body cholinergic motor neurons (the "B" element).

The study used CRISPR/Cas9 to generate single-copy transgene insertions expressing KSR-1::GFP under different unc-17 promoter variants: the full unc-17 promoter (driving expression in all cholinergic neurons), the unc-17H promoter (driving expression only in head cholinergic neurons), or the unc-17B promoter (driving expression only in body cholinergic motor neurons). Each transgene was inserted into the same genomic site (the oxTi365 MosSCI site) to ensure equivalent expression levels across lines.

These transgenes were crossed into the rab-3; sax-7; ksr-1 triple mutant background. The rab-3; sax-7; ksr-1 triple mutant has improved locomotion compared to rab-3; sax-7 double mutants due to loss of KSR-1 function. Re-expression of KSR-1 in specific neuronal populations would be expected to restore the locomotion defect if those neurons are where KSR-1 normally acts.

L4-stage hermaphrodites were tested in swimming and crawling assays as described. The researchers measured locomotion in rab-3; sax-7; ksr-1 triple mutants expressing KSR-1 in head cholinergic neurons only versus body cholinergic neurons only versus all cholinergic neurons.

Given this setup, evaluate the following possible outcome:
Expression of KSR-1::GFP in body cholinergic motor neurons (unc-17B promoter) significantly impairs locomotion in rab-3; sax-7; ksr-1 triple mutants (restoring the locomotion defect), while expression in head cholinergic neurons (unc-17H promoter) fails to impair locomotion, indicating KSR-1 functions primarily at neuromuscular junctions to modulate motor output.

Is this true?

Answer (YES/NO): NO